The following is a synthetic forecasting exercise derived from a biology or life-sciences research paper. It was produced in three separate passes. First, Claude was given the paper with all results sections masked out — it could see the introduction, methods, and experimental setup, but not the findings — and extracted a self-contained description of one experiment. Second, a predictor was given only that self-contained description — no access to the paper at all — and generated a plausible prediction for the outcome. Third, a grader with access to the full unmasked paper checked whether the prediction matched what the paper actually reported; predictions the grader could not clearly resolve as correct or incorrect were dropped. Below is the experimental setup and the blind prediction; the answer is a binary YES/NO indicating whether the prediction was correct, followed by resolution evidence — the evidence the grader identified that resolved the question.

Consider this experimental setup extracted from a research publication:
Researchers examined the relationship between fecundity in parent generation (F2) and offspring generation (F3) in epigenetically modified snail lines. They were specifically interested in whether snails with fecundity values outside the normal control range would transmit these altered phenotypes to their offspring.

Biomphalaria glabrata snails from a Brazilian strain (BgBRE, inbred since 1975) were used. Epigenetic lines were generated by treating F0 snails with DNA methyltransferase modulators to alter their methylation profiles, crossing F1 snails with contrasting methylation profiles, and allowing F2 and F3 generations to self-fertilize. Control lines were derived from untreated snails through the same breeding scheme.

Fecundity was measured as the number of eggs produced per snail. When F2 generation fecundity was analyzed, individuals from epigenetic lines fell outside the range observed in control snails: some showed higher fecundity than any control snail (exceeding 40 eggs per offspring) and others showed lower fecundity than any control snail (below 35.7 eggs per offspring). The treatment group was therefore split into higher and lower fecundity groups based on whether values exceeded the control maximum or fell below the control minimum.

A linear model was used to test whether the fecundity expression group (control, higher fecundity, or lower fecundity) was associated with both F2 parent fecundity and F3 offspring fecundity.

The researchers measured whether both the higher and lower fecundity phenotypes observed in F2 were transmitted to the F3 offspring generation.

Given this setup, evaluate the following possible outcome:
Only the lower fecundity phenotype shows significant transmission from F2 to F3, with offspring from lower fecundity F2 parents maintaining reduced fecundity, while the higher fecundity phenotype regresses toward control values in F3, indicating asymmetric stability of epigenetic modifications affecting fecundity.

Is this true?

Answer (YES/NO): NO